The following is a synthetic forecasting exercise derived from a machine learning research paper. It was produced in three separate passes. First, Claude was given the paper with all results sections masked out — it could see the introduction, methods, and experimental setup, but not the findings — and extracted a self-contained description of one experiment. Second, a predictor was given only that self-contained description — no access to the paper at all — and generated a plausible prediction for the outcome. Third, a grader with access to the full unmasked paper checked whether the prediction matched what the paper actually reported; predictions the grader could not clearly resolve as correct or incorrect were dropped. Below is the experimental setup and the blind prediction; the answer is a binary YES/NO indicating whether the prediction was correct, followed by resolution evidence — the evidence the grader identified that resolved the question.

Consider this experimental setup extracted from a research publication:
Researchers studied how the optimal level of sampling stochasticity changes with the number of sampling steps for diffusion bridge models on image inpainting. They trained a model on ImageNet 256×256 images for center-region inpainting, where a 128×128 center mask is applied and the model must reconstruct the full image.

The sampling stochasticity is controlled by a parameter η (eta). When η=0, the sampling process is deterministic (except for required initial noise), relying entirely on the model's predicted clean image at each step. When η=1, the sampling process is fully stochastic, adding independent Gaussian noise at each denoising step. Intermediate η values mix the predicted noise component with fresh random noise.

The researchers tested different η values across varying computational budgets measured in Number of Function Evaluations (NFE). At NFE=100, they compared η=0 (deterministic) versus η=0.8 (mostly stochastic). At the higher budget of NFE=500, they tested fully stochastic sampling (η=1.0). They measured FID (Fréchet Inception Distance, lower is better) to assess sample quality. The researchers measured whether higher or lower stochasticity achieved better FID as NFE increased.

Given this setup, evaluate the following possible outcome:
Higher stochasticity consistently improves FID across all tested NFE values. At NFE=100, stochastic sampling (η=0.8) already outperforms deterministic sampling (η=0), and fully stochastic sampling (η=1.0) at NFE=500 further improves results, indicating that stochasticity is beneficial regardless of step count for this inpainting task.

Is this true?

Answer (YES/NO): NO